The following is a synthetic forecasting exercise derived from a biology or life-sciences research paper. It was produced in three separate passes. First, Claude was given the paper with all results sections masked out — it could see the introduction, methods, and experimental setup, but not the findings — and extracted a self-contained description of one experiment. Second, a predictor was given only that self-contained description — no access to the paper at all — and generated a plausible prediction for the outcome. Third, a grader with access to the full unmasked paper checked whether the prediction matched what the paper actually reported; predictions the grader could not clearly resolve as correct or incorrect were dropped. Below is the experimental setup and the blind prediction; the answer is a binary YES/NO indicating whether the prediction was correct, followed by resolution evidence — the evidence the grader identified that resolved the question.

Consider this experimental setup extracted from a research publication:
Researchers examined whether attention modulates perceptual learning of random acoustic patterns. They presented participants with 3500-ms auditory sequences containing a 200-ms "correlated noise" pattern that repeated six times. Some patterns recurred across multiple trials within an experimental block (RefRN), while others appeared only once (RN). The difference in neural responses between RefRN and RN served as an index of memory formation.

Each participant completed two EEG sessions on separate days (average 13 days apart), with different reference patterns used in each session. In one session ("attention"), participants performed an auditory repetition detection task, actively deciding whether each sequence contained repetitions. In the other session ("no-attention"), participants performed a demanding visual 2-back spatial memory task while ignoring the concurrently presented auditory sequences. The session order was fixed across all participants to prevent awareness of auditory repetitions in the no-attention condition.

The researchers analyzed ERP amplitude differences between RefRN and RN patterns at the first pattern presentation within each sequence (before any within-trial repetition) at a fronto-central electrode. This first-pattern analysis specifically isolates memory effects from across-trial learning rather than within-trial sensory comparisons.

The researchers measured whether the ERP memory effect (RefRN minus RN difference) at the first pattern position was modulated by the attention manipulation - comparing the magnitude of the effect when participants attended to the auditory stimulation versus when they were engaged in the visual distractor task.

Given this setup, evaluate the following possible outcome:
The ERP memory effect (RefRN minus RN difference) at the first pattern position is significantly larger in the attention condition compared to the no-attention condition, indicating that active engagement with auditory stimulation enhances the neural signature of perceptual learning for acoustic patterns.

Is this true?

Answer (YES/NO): YES